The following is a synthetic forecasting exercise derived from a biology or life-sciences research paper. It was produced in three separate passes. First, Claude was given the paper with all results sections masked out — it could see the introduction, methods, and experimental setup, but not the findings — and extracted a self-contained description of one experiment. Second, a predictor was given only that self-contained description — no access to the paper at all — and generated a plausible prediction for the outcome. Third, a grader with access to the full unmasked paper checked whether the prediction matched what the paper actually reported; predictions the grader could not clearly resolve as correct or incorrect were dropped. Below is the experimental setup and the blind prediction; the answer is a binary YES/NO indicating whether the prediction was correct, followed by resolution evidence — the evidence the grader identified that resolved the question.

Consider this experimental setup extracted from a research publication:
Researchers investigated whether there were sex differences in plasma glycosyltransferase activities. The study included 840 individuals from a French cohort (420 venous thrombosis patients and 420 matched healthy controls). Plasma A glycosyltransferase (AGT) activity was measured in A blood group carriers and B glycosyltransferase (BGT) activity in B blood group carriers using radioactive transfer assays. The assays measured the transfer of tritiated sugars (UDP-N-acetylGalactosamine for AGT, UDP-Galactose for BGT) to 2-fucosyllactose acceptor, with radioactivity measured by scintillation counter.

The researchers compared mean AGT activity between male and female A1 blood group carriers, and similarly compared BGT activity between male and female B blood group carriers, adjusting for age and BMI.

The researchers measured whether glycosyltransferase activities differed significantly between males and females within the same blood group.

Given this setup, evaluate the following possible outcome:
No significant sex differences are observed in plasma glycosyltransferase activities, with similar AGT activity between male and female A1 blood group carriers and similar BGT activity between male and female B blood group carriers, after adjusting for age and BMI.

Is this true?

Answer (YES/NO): YES